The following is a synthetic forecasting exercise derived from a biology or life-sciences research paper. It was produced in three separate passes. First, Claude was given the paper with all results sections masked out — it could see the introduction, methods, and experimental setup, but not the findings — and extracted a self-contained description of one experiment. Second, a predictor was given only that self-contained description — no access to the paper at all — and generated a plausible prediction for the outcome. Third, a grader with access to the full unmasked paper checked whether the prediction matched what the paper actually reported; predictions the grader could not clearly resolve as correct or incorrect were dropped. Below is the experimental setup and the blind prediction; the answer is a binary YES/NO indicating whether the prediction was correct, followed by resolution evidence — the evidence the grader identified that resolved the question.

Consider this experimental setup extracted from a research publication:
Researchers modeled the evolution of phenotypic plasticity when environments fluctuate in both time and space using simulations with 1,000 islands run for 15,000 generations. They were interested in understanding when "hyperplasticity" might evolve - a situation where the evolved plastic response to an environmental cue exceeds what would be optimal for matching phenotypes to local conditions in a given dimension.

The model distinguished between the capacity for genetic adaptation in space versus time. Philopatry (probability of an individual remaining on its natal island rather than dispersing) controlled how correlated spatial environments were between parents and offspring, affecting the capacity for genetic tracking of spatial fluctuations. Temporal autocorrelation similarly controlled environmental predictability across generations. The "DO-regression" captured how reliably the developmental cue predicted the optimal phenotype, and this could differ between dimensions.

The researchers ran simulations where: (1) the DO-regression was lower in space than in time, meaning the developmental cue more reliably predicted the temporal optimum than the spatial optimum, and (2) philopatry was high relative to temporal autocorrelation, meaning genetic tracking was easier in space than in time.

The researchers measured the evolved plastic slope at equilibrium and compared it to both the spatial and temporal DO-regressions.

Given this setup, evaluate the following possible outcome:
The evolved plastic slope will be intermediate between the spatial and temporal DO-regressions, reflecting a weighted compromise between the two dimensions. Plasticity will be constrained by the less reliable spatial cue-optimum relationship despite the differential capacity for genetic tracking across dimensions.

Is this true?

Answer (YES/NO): NO